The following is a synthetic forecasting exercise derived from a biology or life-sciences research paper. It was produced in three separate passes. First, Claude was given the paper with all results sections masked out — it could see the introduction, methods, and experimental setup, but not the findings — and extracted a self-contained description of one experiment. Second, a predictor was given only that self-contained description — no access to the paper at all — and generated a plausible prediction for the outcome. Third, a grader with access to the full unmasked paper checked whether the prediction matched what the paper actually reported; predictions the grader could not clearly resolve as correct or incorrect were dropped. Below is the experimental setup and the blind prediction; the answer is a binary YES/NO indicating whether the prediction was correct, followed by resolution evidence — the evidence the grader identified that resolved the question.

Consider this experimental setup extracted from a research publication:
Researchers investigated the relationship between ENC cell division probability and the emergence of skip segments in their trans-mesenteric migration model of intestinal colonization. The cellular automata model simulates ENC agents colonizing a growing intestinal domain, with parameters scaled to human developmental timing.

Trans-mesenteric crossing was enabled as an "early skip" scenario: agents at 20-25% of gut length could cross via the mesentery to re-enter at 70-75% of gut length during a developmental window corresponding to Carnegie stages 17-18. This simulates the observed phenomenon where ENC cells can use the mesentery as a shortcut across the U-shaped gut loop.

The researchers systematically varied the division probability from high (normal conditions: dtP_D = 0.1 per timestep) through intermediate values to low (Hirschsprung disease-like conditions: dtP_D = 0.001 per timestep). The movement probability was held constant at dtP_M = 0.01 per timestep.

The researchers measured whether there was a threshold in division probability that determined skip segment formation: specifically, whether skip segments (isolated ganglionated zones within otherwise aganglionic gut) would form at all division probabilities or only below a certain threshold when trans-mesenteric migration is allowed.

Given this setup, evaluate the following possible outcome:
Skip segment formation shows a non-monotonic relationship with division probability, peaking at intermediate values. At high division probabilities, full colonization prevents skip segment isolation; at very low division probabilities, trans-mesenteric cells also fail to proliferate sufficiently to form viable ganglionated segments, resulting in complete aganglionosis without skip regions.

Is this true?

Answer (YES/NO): YES